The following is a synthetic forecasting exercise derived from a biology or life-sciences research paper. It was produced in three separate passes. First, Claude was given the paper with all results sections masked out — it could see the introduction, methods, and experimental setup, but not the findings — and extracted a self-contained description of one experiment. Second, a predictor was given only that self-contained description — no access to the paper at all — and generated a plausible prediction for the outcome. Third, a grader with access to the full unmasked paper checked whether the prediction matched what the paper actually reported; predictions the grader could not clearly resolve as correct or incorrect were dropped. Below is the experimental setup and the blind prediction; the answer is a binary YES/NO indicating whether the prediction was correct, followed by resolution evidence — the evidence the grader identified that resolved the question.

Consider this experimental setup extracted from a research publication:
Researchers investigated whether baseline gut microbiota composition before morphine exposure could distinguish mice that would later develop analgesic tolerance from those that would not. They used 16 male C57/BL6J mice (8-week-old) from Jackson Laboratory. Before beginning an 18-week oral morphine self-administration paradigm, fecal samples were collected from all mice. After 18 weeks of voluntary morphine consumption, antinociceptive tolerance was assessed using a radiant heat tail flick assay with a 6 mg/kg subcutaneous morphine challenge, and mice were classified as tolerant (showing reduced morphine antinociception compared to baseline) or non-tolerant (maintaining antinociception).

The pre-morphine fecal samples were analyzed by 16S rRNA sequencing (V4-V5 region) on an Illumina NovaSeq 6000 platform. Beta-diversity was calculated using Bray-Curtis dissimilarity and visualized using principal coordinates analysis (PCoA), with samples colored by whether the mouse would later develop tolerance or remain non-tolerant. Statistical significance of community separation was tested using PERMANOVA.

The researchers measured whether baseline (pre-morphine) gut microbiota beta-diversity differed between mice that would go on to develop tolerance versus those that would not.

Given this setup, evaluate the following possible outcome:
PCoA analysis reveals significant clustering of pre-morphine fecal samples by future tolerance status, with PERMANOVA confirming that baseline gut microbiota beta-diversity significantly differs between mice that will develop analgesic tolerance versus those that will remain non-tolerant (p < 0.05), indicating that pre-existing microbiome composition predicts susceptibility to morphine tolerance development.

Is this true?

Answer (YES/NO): NO